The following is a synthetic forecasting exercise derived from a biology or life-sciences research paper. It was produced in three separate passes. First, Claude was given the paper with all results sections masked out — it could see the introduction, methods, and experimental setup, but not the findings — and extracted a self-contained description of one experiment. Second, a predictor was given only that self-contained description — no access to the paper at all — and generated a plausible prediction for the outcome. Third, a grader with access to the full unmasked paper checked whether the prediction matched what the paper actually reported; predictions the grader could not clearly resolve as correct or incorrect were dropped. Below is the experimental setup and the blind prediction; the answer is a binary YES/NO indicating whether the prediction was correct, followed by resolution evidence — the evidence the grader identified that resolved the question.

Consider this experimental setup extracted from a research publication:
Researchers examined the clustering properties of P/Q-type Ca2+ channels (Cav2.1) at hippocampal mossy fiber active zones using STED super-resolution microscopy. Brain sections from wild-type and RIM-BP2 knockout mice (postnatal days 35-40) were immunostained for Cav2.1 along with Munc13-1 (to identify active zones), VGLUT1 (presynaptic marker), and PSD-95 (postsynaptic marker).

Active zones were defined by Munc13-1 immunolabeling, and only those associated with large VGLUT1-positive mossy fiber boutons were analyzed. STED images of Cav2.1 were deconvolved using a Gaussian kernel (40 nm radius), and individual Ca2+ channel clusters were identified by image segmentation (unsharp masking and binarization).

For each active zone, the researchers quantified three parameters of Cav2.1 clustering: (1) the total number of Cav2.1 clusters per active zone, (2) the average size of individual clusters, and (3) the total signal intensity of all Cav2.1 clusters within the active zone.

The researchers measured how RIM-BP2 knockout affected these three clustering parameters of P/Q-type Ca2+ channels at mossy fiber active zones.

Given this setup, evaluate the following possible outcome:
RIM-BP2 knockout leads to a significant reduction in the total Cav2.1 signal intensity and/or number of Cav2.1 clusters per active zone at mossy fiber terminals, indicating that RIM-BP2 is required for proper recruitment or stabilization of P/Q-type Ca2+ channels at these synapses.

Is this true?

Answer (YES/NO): YES